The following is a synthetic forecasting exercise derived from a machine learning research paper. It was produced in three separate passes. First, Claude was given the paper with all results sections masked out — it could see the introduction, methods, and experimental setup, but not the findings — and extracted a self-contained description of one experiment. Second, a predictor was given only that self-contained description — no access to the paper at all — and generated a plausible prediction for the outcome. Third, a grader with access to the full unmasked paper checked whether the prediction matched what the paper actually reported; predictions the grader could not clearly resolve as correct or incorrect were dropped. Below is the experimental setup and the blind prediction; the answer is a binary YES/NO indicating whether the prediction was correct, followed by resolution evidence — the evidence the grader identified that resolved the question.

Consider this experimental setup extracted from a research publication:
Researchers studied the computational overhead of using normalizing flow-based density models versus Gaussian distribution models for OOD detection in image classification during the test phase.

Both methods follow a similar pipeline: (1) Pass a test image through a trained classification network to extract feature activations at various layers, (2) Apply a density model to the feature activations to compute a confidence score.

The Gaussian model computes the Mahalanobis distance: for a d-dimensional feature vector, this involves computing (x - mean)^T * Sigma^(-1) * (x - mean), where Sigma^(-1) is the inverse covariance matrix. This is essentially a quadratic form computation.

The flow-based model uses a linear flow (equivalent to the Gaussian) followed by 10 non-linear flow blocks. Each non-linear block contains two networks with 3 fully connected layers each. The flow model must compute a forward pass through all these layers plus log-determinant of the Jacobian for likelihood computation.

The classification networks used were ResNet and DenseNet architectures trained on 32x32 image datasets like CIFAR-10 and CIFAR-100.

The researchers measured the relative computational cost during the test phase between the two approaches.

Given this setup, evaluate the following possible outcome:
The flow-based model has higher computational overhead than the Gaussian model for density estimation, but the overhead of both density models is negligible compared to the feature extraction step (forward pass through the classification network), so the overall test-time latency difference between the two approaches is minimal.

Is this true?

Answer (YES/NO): YES